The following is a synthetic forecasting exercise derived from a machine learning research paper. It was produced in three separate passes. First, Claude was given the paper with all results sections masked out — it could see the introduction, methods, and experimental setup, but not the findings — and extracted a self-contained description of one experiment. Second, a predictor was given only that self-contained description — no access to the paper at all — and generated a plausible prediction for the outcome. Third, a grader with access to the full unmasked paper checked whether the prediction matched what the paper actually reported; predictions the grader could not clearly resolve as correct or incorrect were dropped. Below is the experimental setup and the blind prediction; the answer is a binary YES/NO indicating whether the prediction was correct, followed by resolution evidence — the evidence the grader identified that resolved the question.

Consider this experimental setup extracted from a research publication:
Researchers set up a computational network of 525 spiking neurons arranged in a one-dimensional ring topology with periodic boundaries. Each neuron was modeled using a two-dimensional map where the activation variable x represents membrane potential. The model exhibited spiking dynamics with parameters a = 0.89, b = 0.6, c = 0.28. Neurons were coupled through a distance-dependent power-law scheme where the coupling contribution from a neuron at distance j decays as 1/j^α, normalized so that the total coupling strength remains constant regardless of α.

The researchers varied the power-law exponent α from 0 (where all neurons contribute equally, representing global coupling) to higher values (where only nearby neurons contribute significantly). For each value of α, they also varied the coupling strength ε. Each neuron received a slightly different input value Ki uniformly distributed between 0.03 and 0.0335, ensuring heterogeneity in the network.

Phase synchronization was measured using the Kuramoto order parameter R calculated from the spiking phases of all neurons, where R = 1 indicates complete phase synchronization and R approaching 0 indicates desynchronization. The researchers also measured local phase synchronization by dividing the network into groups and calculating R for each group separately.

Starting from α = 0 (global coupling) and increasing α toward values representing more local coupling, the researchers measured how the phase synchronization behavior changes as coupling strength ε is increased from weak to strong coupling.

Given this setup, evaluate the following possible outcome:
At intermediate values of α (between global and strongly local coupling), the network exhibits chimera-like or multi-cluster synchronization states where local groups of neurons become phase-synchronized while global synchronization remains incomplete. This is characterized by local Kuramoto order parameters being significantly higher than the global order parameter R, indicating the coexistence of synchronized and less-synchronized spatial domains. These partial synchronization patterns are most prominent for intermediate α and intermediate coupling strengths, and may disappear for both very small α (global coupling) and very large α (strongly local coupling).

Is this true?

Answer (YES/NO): YES